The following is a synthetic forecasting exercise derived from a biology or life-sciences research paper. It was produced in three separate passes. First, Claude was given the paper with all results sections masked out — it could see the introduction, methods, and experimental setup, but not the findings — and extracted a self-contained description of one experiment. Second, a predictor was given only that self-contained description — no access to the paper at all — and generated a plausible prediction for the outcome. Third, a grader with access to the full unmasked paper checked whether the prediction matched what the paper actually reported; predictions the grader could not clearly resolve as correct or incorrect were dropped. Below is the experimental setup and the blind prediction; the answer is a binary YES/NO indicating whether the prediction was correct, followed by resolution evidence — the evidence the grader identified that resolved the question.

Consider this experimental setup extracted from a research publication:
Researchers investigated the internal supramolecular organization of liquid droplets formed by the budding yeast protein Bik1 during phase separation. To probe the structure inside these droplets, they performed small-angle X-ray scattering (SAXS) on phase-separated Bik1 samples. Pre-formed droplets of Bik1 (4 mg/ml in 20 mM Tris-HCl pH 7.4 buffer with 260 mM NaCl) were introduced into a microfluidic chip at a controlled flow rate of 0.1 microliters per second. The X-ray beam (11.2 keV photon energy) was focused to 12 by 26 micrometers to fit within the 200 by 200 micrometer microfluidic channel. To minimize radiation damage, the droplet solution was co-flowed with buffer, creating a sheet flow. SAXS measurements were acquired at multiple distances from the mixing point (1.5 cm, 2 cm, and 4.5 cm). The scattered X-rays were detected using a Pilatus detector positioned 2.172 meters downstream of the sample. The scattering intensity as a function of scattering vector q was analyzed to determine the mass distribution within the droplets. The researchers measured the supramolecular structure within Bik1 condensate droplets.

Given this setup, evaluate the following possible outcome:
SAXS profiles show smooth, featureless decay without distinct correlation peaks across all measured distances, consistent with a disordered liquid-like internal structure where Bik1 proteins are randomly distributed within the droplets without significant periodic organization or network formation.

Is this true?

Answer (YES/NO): NO